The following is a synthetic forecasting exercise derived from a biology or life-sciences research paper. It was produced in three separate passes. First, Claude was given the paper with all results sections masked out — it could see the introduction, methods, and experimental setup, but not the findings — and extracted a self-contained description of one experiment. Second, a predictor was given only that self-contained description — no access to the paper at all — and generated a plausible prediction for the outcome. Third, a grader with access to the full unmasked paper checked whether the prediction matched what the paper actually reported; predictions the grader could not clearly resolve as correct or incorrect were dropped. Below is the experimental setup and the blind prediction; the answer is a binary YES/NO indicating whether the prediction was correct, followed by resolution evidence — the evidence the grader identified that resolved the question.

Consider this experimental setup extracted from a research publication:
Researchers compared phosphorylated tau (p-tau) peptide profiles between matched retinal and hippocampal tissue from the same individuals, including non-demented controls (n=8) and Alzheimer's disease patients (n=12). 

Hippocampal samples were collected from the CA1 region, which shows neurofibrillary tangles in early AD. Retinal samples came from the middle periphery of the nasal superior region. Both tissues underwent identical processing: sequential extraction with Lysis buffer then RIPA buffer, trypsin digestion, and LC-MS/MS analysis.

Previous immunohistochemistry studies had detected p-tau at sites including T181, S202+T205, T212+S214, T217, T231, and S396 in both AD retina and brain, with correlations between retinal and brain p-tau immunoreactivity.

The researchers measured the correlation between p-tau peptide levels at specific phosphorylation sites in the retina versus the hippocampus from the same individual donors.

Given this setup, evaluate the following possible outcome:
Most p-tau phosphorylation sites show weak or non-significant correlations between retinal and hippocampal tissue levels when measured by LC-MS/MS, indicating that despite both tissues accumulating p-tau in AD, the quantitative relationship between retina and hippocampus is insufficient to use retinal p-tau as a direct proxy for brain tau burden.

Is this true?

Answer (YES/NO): YES